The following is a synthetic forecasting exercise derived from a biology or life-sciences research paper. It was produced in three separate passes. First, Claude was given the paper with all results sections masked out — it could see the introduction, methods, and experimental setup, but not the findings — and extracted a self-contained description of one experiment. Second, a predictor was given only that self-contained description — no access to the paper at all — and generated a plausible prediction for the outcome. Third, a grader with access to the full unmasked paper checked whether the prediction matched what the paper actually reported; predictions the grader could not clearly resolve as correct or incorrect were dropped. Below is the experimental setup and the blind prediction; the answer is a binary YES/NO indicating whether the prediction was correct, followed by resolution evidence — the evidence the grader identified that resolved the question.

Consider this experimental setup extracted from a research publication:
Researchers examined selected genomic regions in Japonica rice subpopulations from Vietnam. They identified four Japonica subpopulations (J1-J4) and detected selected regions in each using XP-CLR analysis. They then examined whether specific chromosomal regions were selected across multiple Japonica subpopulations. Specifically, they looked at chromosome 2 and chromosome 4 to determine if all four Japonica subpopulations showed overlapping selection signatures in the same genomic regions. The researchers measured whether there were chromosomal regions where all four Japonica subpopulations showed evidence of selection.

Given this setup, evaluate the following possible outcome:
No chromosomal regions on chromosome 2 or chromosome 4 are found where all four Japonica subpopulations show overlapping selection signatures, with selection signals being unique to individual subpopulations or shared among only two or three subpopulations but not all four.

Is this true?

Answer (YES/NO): NO